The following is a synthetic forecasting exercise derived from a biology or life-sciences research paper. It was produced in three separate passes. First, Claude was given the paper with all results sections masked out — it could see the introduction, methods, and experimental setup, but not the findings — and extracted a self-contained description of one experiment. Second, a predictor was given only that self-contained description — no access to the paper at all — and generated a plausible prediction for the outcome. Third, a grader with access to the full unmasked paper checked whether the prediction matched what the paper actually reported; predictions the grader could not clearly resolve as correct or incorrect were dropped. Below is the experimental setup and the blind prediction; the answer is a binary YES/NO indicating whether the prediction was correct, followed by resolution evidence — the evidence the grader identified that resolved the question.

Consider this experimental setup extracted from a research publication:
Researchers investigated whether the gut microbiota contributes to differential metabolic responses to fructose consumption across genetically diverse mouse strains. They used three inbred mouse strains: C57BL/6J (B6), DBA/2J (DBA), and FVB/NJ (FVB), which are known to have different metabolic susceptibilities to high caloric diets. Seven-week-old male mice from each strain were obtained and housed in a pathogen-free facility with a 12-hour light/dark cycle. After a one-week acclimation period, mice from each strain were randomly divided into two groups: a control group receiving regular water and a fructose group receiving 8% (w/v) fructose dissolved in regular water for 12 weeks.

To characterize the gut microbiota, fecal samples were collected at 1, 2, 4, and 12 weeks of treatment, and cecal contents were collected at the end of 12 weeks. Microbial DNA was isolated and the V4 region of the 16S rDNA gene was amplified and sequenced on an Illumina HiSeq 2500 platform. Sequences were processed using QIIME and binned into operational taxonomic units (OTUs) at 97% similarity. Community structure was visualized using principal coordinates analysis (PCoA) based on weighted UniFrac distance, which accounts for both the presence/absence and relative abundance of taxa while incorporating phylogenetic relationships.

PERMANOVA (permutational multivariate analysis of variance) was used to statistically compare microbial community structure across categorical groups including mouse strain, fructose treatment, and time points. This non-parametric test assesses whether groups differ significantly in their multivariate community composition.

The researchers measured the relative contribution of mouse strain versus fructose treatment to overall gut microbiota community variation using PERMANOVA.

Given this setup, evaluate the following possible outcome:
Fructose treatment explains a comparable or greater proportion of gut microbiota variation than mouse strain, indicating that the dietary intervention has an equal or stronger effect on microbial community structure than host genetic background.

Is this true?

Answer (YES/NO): NO